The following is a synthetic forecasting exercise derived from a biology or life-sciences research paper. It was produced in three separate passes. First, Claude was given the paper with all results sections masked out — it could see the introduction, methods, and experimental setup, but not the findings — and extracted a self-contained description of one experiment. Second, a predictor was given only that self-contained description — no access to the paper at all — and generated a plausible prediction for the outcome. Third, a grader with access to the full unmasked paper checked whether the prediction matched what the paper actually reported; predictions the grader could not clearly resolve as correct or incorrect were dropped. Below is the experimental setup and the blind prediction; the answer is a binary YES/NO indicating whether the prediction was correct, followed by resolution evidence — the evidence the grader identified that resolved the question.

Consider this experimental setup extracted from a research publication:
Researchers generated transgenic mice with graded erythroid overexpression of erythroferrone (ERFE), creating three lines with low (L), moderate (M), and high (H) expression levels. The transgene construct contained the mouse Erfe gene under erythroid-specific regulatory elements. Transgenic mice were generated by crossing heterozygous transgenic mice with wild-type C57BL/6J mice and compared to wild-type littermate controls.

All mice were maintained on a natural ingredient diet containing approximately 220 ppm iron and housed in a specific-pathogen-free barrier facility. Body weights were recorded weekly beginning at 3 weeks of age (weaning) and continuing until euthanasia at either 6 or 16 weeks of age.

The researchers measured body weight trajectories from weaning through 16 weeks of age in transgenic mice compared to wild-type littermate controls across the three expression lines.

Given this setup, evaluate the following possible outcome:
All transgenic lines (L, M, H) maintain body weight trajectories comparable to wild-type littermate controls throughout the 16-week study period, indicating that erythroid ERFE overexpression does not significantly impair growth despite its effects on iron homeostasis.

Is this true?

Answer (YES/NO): NO